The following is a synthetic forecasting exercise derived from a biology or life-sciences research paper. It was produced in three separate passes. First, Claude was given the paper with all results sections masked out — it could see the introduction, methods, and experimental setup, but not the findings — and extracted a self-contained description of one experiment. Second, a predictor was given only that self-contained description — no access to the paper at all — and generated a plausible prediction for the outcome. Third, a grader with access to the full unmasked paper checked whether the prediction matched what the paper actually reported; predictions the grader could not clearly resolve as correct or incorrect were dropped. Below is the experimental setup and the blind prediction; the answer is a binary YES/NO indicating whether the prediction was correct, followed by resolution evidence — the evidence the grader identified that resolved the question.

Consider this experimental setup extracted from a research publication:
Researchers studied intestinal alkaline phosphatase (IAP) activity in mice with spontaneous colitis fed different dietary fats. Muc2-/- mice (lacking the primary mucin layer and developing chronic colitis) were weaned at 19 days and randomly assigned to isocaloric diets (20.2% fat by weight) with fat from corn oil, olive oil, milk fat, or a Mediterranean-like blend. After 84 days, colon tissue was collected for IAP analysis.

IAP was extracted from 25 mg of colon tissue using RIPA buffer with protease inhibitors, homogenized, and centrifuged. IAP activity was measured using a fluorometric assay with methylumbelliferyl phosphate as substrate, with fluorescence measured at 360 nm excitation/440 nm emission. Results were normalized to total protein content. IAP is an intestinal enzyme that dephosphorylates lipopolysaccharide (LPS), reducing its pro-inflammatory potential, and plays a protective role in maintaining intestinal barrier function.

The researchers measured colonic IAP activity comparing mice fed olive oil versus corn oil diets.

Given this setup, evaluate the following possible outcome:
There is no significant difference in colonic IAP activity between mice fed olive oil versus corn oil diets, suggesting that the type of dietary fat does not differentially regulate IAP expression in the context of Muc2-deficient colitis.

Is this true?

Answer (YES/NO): YES